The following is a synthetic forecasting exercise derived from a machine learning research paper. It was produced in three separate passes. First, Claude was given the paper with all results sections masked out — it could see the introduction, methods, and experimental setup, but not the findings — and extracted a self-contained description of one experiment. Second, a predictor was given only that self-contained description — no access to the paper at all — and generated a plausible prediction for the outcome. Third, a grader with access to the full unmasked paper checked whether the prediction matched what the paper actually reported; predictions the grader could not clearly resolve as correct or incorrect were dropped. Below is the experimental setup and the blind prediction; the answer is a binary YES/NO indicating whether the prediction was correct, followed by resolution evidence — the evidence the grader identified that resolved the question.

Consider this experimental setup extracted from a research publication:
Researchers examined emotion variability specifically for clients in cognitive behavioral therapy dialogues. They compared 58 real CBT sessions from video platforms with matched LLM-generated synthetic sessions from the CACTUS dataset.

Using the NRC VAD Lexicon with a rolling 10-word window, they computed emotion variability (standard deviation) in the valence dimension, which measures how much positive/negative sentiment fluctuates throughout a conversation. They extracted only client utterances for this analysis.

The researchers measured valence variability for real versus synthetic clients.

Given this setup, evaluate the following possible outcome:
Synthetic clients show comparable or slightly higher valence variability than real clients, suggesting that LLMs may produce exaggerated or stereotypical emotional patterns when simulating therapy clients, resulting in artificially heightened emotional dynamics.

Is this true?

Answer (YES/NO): YES